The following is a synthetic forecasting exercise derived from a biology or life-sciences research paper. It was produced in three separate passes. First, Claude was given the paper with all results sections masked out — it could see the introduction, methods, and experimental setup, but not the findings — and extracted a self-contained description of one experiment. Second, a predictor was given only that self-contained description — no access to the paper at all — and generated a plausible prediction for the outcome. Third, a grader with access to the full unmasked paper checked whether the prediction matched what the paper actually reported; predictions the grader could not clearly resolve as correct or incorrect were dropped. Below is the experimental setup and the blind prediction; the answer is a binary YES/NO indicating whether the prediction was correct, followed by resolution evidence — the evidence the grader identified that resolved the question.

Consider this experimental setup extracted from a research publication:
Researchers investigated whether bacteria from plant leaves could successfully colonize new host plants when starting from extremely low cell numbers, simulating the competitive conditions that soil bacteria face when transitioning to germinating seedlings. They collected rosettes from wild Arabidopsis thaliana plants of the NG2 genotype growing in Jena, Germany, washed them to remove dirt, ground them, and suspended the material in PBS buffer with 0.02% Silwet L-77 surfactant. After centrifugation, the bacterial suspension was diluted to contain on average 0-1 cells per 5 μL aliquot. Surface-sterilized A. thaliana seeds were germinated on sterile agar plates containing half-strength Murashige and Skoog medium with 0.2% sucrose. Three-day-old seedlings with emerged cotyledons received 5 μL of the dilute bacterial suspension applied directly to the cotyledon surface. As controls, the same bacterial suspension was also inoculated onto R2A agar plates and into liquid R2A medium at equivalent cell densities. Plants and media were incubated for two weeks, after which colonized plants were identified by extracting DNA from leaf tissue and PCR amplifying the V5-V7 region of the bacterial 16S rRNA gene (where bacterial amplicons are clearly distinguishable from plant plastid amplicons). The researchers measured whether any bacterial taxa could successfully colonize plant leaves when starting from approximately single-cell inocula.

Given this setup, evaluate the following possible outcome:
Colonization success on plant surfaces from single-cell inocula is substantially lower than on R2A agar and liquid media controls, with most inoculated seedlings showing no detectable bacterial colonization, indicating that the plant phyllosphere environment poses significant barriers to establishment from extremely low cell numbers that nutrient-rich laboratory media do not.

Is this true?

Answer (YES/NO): NO